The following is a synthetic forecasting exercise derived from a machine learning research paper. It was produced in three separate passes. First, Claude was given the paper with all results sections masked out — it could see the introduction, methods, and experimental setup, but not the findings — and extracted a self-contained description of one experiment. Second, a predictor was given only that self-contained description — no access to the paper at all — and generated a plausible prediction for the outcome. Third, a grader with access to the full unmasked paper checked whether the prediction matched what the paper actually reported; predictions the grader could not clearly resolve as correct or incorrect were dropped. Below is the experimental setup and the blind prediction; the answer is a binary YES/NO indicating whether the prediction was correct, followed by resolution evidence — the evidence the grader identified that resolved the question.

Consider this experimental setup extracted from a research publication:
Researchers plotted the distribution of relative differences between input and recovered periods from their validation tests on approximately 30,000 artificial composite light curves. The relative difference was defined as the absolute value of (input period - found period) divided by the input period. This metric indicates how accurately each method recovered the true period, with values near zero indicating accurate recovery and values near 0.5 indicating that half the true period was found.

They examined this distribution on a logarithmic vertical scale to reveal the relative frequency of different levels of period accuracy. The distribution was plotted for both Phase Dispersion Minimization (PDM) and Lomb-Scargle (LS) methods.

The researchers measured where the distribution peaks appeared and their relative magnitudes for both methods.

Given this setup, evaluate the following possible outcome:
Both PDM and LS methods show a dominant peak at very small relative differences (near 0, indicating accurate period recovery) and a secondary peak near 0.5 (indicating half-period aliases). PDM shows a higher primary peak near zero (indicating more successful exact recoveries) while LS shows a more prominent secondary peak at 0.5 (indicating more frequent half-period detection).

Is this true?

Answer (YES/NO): YES